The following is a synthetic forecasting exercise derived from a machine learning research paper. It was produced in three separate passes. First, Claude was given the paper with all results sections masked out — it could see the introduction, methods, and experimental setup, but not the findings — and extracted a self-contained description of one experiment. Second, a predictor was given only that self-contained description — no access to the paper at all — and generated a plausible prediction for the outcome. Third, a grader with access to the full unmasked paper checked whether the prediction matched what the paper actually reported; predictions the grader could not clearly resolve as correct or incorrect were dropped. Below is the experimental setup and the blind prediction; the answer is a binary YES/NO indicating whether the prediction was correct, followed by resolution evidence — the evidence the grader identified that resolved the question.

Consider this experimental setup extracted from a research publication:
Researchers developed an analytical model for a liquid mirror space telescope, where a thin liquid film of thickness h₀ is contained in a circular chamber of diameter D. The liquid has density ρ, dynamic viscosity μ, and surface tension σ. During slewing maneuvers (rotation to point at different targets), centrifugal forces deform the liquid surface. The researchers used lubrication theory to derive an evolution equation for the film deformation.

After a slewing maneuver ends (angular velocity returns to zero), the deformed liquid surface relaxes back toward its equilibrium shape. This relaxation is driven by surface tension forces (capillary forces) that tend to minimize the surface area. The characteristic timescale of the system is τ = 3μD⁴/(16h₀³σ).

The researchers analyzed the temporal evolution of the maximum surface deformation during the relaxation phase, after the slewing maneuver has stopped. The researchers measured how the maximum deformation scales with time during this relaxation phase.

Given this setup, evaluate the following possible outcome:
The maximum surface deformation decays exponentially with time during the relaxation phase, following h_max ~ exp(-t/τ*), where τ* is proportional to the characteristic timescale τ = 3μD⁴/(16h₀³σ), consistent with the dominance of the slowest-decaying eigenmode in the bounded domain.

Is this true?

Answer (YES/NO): NO